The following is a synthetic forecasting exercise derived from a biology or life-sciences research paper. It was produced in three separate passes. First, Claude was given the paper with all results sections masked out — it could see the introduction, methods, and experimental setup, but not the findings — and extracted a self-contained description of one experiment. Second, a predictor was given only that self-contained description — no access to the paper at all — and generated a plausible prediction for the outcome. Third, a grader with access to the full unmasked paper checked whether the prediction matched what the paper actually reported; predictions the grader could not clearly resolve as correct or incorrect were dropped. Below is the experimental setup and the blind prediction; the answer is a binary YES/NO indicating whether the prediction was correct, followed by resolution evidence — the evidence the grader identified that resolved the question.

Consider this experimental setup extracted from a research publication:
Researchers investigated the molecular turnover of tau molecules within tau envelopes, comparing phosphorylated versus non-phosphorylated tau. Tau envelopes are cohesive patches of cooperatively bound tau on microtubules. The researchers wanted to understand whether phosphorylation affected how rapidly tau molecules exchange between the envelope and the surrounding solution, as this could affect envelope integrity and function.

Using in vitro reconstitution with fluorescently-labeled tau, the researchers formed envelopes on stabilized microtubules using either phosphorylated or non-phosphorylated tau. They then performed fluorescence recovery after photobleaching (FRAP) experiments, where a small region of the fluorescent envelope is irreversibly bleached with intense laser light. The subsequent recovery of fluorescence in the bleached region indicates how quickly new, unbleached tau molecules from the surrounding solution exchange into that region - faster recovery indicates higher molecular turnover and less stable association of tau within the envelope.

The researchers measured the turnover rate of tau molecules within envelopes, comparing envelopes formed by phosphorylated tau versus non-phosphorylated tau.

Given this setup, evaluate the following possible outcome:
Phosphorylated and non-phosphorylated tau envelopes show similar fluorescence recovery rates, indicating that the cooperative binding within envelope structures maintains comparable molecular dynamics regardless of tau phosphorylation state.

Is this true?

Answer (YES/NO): NO